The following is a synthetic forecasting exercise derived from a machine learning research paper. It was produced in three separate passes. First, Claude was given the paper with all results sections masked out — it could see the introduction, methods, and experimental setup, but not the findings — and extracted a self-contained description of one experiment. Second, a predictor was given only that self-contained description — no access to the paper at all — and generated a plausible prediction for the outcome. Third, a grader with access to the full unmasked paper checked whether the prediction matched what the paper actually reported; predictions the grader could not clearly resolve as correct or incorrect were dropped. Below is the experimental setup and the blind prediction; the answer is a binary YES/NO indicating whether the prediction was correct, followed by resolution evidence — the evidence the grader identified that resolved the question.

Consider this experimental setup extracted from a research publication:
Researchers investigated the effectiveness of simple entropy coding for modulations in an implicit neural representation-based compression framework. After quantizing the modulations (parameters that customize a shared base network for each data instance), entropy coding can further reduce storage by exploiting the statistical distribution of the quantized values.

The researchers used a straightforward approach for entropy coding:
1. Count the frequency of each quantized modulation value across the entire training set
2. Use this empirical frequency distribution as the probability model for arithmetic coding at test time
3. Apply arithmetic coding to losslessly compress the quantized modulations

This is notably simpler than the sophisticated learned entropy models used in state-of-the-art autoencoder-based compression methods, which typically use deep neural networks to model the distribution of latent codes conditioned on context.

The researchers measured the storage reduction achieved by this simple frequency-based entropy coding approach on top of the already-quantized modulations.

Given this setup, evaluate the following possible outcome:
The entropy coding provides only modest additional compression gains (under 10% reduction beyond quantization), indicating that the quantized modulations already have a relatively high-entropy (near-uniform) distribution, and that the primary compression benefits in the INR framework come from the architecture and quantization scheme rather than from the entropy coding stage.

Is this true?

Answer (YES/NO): NO